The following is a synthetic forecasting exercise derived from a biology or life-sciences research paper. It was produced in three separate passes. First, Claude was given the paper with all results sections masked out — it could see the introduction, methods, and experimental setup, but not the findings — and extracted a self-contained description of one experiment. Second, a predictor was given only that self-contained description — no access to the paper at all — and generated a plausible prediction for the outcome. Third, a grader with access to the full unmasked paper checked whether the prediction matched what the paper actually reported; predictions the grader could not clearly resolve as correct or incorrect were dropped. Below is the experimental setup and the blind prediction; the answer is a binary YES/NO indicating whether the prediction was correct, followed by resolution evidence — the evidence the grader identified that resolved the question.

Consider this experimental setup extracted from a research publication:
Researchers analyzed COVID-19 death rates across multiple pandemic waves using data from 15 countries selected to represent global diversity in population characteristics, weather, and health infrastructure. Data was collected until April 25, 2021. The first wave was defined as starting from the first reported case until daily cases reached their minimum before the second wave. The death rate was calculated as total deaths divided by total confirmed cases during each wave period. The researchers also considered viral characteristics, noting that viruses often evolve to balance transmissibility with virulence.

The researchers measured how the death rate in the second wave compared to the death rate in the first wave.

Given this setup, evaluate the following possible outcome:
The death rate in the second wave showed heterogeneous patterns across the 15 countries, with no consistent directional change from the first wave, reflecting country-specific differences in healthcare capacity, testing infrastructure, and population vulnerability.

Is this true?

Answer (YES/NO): NO